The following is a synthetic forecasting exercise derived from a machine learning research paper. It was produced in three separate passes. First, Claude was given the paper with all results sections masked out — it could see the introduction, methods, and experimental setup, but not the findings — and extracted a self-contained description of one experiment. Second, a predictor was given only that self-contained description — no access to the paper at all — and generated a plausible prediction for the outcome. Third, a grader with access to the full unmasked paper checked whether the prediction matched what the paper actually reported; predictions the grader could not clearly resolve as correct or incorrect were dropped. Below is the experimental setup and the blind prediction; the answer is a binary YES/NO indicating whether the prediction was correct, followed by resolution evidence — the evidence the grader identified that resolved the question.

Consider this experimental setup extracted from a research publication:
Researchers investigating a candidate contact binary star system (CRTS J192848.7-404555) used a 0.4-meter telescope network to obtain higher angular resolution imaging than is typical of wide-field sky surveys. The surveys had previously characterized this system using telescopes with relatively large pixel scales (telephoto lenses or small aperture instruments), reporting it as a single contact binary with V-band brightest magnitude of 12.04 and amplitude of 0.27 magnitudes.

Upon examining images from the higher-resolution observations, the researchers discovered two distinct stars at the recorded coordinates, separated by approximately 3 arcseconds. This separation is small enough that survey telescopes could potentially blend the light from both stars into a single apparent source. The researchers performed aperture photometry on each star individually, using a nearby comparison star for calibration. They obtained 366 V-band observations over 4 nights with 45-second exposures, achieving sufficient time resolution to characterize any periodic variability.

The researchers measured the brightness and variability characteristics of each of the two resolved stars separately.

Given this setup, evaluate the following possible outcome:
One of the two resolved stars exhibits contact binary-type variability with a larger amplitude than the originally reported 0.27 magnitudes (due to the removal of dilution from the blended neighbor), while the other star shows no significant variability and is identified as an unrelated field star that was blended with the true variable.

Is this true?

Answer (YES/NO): YES